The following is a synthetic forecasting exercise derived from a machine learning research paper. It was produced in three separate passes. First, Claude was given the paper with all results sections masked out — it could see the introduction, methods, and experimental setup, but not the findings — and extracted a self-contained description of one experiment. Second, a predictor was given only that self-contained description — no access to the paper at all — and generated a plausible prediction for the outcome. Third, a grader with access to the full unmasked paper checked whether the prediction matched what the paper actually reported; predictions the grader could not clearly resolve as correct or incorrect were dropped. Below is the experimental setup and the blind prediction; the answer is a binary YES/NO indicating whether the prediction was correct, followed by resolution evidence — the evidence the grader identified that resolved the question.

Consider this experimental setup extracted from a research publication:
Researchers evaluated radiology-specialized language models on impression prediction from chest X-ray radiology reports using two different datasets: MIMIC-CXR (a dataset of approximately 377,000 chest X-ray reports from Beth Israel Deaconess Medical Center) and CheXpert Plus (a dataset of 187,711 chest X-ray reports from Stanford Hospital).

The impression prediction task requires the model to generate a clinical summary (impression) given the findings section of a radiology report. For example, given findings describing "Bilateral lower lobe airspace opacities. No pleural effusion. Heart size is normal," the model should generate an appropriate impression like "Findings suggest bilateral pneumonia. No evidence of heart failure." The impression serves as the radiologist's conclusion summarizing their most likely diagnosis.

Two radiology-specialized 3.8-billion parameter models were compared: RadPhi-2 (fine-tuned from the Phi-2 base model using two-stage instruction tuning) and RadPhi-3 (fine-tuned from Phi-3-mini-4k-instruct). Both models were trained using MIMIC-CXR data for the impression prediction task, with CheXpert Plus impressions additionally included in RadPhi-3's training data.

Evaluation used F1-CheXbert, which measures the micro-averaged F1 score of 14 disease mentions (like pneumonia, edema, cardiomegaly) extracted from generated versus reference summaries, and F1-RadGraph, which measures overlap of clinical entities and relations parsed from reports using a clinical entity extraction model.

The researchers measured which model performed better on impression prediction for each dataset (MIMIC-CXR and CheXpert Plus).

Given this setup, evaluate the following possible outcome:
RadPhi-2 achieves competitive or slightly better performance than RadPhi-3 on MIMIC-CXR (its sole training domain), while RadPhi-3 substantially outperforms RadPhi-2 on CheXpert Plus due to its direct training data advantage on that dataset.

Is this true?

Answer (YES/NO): YES